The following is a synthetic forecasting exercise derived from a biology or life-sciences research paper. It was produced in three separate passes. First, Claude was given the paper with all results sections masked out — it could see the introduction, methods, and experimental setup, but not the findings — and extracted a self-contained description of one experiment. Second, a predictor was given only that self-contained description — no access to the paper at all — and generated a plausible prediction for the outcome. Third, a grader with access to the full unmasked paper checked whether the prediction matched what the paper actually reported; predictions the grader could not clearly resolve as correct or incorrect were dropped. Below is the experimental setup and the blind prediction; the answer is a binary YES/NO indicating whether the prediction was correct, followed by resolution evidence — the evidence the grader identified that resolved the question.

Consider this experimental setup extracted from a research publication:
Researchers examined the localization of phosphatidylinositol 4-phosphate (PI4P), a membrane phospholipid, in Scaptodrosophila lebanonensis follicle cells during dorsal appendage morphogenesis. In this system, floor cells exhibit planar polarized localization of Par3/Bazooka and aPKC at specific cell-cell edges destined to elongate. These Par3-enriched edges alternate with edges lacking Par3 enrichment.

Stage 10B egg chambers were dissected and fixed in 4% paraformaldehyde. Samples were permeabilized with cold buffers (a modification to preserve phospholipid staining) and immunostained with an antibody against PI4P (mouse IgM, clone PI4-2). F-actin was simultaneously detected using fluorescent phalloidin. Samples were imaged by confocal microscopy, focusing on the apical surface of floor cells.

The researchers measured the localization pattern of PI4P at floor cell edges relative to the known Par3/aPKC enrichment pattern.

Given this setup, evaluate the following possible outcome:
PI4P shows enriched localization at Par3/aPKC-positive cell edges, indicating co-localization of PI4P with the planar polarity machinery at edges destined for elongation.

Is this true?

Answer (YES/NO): YES